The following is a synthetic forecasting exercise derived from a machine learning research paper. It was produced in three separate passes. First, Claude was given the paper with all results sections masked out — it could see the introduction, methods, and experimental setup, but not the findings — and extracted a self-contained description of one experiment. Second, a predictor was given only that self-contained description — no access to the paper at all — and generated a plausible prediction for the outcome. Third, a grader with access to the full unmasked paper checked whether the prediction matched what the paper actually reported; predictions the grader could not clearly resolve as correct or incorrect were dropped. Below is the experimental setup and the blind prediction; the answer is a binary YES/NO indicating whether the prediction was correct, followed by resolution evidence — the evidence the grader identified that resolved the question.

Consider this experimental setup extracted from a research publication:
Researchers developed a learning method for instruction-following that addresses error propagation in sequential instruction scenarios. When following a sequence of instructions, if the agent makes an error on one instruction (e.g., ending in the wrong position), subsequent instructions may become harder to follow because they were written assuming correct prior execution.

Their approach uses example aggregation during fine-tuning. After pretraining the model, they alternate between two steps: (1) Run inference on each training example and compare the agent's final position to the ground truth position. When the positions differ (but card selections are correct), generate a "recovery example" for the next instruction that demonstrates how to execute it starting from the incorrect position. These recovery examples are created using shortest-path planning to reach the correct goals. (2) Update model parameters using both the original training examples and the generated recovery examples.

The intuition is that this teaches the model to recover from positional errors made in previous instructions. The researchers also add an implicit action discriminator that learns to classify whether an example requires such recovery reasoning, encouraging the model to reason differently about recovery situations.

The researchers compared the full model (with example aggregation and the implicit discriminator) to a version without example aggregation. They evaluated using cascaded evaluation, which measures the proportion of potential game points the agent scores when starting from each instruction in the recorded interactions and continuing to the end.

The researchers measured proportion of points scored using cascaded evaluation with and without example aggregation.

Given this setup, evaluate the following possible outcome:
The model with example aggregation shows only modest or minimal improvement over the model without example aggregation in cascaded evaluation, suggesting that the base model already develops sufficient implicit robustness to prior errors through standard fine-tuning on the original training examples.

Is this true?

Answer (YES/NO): NO